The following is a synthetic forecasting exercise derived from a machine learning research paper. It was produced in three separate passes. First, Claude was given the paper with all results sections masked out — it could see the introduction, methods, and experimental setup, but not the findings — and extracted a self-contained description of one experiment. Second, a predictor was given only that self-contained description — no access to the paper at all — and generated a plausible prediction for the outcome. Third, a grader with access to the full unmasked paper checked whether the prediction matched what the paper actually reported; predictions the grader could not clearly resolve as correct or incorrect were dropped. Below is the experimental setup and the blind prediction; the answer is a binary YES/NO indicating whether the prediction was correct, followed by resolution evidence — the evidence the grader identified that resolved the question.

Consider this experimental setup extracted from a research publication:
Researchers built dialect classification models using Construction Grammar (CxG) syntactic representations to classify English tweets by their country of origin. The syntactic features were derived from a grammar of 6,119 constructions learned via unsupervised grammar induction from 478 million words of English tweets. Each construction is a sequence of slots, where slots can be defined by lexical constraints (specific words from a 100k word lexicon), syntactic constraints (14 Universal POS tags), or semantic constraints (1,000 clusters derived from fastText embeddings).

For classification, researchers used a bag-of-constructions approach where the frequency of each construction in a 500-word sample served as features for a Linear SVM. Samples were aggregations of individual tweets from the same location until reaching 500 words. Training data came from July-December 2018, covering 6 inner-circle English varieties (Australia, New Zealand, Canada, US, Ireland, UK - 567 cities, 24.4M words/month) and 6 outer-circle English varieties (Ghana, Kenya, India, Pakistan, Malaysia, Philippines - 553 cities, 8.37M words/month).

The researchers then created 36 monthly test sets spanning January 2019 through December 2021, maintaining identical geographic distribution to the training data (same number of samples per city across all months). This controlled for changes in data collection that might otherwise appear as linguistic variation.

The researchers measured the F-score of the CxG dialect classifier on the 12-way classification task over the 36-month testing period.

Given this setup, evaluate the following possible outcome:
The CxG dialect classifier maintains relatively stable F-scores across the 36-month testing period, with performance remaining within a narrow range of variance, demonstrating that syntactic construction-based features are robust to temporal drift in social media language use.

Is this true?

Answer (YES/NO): NO